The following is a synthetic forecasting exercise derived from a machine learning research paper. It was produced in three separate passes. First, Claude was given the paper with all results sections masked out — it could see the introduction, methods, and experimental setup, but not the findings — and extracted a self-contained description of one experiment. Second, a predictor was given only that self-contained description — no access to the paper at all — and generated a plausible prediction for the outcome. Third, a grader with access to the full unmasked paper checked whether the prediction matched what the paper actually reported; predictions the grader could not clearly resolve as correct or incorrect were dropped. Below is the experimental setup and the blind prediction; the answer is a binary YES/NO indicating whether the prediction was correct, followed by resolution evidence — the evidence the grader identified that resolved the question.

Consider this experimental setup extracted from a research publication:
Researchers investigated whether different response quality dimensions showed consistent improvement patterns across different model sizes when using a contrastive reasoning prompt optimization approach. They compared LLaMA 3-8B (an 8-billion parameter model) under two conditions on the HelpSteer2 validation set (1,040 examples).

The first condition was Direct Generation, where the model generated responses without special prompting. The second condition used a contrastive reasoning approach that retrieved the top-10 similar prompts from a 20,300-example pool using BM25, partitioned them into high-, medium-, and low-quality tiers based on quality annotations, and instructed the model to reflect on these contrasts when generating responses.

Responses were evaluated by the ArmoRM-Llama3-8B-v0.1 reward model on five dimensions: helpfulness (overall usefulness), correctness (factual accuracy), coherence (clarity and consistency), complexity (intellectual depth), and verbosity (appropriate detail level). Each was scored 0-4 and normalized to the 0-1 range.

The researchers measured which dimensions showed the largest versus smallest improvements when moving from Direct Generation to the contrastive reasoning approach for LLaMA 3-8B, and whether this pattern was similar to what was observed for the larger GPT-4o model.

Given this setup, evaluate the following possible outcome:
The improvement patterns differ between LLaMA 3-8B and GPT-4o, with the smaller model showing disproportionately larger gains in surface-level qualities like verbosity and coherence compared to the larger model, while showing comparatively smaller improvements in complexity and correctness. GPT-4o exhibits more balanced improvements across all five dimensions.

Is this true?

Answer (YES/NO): NO